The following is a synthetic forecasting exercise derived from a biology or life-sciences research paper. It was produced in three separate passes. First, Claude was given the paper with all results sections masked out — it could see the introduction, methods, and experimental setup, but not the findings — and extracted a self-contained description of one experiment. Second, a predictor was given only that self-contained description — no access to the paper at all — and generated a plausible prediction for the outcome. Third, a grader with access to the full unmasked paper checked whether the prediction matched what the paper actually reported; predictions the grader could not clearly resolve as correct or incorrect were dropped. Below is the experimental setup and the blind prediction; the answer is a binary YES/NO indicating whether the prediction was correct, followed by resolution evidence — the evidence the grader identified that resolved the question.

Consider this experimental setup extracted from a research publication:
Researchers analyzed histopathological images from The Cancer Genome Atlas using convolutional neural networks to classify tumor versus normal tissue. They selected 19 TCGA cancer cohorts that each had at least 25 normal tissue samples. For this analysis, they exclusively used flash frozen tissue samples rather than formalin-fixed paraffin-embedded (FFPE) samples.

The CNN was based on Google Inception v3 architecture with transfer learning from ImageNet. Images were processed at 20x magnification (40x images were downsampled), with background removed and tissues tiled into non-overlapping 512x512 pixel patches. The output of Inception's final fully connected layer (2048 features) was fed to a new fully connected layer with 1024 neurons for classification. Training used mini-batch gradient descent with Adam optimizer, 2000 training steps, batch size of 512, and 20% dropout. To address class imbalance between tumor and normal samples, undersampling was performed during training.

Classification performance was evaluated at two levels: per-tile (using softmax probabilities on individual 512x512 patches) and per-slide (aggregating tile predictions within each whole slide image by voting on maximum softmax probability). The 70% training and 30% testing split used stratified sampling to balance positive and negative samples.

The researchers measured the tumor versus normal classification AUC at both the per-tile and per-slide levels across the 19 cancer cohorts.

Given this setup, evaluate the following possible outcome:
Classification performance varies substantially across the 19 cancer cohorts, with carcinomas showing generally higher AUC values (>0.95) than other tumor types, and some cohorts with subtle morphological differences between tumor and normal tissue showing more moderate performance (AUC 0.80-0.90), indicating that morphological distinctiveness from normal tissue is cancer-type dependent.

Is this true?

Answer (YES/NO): NO